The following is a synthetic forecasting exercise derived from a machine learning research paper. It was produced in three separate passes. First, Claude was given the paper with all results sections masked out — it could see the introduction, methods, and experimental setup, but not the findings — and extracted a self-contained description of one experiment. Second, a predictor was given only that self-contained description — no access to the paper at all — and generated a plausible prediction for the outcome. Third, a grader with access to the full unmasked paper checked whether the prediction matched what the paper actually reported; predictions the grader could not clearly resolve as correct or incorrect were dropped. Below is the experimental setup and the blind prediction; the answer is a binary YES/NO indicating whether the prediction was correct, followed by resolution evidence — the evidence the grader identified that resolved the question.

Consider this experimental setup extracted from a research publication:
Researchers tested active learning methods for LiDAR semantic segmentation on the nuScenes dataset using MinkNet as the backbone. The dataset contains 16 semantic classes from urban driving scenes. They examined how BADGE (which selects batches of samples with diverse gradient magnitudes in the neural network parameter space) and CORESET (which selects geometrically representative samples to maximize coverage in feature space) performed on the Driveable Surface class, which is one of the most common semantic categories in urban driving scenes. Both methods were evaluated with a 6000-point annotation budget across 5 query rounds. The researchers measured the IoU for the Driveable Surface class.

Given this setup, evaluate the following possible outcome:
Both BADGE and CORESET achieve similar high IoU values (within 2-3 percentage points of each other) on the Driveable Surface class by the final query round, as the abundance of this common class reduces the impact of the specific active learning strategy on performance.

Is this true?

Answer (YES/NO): YES